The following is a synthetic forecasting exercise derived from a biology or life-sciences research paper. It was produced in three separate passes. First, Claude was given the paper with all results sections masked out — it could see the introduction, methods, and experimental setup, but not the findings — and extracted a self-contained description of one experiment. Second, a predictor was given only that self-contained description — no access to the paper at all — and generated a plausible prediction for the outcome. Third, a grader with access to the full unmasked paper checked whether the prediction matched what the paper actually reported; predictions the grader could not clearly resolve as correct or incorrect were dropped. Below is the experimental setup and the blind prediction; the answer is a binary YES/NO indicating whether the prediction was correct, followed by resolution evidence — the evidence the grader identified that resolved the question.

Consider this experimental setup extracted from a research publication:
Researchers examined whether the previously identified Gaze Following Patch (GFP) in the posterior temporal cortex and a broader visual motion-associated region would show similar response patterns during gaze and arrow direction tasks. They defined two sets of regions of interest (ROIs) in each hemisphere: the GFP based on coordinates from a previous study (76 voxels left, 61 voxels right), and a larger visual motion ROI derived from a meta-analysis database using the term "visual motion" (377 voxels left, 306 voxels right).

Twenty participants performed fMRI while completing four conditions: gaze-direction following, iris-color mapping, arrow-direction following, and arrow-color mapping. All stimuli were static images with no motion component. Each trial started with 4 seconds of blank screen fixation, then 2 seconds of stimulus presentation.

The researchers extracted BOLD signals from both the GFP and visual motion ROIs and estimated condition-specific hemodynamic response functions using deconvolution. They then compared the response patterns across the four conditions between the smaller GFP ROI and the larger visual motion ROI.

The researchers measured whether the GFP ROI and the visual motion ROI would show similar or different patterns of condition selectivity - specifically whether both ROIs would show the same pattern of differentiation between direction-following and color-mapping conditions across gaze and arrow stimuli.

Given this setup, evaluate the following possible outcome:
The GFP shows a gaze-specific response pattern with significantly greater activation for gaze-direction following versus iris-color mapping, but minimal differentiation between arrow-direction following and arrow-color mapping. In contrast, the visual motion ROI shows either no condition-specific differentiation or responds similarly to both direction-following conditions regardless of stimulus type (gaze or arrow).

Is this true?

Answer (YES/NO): NO